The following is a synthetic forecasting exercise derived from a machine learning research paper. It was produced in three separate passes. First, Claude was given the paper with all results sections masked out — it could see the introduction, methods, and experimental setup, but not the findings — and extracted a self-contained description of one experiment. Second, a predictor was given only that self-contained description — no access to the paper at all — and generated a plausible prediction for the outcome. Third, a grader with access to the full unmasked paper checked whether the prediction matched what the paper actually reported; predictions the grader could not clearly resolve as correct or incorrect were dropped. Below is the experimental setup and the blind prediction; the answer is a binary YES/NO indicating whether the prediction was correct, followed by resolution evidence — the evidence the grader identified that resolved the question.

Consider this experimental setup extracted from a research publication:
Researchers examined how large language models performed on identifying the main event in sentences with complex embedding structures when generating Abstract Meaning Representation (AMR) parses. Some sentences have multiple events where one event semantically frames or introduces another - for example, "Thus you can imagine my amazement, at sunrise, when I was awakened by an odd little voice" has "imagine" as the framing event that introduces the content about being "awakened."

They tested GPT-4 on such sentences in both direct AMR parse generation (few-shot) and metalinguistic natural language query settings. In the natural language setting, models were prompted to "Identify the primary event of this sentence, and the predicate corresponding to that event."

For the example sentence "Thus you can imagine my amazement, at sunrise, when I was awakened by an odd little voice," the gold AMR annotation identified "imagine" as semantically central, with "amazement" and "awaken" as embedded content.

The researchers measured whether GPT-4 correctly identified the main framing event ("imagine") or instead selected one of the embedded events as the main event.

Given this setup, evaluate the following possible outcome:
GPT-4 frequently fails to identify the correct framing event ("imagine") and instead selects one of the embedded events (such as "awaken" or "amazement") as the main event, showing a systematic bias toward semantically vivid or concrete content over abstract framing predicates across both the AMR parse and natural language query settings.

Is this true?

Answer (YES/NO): NO